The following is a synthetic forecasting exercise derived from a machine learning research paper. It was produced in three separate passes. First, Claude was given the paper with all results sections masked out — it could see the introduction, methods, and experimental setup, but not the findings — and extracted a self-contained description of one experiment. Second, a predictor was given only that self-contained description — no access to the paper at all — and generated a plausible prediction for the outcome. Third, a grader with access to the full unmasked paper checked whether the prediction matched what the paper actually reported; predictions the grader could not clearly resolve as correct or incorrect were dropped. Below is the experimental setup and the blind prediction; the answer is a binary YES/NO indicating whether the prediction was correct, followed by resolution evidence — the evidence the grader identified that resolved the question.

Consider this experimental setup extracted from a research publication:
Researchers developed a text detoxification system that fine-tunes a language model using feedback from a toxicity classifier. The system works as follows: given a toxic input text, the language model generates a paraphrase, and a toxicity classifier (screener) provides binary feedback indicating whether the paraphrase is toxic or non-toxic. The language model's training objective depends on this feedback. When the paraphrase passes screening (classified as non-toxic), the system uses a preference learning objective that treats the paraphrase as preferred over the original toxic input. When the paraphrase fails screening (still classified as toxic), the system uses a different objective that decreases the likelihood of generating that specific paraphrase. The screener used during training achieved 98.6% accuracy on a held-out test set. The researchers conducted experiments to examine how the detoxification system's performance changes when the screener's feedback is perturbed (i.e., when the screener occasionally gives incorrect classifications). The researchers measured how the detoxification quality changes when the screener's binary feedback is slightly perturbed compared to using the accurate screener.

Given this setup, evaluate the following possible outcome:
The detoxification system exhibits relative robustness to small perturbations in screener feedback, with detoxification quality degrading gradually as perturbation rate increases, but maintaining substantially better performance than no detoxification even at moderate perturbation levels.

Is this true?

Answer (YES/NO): NO